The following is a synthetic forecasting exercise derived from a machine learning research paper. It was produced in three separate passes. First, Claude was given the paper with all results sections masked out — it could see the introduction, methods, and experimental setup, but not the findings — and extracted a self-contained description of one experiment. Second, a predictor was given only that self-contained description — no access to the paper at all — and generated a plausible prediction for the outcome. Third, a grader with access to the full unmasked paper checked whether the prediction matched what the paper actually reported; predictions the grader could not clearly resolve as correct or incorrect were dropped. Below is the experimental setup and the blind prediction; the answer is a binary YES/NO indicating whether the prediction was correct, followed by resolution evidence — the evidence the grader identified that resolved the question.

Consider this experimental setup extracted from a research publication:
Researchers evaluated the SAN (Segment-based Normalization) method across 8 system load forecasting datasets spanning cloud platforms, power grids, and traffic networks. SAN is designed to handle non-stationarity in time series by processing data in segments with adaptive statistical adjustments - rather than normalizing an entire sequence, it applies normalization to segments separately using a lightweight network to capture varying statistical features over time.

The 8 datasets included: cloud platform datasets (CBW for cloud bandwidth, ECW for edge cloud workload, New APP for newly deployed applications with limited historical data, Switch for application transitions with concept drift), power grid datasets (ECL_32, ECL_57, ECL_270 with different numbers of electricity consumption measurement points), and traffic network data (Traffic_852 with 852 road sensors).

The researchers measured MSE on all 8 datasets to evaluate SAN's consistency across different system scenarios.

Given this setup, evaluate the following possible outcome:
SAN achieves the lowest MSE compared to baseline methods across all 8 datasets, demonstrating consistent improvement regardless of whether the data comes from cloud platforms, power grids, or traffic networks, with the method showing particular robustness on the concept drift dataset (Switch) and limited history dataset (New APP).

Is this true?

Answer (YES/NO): NO